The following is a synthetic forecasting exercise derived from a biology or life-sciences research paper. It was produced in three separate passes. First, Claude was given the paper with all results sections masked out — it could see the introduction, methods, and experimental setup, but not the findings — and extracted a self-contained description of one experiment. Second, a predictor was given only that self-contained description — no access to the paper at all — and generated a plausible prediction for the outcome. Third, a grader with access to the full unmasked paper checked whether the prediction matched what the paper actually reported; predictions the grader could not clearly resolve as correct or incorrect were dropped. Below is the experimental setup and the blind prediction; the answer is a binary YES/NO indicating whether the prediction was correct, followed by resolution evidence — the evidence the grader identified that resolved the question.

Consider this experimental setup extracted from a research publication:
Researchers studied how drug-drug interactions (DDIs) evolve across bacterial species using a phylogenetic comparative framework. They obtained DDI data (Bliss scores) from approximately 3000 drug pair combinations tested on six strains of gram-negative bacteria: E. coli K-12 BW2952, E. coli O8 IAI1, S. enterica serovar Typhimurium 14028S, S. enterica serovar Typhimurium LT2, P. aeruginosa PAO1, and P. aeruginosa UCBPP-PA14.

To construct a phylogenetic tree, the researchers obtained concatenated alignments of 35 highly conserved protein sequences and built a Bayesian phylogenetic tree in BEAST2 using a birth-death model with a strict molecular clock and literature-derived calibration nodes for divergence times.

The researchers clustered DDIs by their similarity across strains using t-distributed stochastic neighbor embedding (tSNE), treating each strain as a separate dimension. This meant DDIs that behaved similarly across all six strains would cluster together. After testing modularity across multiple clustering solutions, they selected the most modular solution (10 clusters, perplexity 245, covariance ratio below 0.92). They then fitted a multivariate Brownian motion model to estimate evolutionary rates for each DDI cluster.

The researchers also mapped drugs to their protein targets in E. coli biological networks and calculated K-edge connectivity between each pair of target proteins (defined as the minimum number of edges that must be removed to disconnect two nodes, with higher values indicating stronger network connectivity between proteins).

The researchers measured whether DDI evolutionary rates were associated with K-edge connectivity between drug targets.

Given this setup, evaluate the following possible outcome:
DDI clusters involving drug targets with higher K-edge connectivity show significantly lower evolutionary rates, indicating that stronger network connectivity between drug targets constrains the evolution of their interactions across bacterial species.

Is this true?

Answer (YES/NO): NO